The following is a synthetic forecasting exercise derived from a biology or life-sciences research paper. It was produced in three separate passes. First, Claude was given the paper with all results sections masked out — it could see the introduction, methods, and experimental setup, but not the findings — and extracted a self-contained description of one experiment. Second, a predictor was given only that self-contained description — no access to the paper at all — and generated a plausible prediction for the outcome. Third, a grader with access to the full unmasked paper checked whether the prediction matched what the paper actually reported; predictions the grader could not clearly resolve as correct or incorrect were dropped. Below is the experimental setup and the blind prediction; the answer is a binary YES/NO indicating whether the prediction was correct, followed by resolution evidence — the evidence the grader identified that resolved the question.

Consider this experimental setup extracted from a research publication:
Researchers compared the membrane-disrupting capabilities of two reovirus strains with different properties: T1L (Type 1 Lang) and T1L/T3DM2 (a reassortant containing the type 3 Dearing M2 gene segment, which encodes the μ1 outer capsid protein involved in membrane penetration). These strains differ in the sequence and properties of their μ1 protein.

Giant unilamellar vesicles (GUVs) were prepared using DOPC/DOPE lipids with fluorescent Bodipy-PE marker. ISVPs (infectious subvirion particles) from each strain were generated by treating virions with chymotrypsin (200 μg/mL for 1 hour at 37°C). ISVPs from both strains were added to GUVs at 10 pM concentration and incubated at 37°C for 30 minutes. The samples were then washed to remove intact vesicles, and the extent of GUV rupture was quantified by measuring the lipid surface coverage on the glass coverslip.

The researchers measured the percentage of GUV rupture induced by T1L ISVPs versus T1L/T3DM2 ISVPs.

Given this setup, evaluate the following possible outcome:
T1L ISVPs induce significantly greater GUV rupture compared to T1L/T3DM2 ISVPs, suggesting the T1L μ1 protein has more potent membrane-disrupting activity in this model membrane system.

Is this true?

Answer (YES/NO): NO